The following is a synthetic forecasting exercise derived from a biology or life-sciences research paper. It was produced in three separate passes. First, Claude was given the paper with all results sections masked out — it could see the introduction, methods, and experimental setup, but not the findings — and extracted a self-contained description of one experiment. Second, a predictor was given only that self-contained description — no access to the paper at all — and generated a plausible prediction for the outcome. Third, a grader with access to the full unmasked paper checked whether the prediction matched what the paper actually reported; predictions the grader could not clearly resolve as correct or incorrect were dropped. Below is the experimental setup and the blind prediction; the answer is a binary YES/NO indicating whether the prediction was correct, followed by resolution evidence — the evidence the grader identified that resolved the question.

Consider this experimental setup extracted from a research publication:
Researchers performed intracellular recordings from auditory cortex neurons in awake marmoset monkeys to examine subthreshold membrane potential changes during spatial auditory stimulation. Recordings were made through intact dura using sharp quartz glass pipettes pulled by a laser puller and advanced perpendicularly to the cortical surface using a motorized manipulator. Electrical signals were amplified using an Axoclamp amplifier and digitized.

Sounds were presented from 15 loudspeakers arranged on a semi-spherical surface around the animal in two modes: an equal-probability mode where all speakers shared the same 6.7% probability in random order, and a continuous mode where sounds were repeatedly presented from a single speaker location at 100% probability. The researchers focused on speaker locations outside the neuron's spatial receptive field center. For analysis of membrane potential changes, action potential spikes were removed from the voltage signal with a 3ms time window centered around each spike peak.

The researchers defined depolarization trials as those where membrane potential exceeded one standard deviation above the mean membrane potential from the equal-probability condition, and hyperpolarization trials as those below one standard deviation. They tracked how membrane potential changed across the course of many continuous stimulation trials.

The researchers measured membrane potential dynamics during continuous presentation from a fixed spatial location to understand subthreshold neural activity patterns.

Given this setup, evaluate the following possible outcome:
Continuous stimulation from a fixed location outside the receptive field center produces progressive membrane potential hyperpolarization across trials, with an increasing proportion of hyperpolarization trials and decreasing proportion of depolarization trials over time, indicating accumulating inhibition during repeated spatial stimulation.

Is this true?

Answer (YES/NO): NO